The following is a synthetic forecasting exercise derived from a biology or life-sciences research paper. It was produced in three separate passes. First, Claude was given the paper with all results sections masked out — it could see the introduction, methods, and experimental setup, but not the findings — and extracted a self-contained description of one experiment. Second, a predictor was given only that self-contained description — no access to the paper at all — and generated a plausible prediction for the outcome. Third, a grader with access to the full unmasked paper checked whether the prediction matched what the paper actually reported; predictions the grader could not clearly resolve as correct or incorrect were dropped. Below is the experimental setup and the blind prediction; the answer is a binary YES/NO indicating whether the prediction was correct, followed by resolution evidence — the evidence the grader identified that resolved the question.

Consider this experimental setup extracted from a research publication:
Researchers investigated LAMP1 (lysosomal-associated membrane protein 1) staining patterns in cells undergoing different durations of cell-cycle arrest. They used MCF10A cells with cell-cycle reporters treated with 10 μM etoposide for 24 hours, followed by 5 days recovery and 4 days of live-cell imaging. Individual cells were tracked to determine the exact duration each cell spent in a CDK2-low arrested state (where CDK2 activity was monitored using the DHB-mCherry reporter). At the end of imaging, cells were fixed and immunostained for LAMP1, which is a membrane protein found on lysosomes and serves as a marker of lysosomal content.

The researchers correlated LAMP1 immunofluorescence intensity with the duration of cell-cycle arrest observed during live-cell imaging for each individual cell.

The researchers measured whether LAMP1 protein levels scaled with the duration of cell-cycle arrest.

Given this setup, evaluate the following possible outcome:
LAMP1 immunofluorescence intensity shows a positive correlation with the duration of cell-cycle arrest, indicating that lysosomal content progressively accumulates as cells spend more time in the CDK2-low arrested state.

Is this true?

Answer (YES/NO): YES